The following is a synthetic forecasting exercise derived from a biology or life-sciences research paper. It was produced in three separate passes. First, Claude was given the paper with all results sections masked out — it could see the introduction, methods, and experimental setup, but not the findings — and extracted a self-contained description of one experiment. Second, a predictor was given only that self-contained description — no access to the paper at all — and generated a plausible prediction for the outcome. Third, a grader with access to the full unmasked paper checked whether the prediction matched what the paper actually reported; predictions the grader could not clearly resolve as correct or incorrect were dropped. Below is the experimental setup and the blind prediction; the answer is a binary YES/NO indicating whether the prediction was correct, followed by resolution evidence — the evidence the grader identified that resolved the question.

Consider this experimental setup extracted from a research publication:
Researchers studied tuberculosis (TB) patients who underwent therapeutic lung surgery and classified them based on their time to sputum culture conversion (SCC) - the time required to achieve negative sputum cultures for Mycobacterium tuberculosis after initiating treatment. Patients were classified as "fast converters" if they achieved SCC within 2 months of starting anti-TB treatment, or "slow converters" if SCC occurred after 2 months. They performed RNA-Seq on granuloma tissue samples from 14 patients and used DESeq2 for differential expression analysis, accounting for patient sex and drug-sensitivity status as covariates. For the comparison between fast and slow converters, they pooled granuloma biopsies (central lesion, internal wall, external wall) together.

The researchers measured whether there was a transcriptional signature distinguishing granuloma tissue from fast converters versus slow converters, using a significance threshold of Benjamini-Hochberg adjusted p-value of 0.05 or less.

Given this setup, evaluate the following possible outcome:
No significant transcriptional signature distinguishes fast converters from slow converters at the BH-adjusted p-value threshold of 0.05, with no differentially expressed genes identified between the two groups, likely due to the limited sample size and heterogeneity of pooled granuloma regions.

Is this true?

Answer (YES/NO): NO